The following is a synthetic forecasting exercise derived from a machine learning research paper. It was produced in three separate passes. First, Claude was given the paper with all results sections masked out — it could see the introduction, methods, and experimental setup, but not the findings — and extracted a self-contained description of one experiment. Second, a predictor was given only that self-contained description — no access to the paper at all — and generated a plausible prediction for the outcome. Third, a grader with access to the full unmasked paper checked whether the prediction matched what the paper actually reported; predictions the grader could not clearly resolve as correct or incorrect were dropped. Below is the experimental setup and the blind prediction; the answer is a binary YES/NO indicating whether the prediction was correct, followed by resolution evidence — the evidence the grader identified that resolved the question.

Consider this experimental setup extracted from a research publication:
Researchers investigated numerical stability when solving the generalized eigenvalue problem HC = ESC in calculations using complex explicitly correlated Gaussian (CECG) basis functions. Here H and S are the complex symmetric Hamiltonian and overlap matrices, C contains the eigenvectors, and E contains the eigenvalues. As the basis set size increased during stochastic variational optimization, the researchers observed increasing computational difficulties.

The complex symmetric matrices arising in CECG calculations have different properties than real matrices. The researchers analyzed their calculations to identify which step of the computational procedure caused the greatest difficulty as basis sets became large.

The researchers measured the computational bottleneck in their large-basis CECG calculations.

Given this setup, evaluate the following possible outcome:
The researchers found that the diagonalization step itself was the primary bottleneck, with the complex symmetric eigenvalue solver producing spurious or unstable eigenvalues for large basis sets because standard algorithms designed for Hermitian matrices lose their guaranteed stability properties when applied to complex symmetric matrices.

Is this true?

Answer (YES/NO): NO